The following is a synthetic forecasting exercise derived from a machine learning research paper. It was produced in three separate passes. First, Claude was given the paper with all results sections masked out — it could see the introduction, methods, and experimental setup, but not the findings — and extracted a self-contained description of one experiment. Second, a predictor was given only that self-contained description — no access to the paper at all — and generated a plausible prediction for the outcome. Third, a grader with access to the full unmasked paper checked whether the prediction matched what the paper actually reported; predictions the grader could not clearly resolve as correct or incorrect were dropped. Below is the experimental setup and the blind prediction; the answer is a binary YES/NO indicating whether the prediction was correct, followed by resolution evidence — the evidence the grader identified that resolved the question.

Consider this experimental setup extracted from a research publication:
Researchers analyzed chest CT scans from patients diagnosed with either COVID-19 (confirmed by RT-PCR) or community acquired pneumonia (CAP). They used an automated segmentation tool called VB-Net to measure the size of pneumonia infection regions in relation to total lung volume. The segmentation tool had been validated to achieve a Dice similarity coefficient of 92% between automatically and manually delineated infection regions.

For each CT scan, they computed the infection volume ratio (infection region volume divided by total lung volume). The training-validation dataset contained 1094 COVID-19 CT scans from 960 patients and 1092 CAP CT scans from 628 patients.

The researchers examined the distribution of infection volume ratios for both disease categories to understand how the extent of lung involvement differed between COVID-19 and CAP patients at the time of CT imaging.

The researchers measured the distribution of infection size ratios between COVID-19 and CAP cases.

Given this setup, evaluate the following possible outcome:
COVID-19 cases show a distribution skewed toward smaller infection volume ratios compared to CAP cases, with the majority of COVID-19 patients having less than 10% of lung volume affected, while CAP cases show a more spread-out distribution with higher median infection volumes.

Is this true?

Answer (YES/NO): NO